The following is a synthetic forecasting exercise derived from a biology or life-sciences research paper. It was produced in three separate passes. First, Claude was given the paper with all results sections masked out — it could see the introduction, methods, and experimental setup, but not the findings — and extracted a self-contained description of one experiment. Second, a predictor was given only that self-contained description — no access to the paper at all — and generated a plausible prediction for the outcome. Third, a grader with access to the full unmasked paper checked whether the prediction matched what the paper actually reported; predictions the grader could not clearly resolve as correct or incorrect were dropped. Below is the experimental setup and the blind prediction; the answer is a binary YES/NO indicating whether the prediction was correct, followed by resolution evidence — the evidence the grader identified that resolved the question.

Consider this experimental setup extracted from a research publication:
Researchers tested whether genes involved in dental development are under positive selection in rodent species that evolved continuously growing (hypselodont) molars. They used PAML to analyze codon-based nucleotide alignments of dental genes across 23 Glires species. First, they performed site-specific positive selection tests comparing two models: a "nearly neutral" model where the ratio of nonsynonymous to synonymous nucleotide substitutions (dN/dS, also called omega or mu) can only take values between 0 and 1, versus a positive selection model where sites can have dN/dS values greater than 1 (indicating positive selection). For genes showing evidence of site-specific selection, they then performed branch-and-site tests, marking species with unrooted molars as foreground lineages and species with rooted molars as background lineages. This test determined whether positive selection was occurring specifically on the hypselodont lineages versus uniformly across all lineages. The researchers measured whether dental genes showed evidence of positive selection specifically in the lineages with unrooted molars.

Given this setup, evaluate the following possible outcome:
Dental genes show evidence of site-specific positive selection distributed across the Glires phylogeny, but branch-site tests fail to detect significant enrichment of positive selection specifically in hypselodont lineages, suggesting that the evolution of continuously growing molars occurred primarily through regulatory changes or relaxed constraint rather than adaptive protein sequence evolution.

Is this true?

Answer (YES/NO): NO